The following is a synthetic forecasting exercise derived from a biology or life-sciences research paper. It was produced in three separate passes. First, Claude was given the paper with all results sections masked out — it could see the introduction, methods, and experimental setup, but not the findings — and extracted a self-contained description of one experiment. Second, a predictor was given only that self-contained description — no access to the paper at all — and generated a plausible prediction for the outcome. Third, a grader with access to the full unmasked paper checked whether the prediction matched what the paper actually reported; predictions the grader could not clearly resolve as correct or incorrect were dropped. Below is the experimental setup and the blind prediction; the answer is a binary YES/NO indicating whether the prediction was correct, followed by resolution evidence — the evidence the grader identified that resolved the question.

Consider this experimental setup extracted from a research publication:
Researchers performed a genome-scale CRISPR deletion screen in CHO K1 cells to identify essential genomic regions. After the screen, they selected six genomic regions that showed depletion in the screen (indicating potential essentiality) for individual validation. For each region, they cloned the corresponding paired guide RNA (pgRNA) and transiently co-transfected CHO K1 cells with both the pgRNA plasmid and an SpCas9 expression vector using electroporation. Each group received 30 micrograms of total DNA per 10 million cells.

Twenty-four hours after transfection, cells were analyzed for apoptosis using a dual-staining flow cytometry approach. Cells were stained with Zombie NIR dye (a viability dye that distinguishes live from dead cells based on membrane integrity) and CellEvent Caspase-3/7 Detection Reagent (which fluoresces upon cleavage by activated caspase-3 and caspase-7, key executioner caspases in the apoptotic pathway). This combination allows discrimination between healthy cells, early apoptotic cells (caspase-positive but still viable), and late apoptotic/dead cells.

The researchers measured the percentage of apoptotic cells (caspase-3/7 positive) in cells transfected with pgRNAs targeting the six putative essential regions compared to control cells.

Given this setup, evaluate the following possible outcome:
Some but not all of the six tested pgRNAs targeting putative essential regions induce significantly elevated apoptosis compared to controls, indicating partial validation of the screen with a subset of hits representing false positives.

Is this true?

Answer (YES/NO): NO